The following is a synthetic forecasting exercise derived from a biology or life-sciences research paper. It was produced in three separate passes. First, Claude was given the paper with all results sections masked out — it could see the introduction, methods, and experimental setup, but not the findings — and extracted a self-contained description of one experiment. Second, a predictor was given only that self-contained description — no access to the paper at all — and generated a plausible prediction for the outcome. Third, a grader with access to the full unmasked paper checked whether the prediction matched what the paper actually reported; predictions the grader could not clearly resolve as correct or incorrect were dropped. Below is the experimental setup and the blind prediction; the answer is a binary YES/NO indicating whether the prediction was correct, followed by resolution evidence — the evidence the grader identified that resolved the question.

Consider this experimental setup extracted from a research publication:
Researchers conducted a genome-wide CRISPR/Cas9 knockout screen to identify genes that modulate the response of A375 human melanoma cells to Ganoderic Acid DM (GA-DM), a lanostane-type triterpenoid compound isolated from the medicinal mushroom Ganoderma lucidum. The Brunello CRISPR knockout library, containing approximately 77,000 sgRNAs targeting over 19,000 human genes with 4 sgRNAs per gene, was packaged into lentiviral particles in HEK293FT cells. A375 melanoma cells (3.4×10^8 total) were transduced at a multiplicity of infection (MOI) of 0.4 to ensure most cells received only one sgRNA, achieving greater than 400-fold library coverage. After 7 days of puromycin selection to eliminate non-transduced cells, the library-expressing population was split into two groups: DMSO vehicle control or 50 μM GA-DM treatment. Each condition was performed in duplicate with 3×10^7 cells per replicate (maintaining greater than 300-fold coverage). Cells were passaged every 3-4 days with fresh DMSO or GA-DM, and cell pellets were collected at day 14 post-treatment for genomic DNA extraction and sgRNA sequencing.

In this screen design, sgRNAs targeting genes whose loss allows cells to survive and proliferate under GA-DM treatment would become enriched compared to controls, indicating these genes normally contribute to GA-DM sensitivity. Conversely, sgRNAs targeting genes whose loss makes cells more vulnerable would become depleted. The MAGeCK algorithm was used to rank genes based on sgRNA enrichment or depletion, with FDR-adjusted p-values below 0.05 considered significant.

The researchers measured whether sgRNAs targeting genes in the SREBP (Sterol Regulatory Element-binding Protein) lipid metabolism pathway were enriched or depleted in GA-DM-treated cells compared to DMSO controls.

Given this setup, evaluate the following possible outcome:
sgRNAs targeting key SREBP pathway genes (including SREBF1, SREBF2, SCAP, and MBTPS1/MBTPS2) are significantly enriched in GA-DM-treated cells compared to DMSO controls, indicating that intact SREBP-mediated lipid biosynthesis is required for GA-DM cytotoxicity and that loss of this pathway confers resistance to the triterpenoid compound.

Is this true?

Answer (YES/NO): YES